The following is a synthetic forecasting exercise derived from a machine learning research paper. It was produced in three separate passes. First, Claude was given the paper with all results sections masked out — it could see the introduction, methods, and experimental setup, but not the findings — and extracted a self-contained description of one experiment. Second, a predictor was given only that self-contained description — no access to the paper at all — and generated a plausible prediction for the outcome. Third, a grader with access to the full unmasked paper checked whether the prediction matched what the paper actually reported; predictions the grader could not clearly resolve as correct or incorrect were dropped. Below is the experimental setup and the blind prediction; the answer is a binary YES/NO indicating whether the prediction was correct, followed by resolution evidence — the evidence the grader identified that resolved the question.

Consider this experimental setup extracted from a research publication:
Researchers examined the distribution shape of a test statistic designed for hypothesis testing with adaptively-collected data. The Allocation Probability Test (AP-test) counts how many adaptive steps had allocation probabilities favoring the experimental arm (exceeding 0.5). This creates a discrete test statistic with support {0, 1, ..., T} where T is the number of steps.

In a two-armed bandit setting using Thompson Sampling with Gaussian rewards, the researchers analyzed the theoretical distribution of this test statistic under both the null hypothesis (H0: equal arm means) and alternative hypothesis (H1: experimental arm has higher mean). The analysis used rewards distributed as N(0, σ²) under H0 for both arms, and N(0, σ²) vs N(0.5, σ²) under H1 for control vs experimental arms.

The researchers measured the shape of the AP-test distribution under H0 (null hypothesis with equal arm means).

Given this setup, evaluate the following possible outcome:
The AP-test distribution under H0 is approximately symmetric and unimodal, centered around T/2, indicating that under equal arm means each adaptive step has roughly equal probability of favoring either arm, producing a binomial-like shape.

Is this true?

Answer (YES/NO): NO